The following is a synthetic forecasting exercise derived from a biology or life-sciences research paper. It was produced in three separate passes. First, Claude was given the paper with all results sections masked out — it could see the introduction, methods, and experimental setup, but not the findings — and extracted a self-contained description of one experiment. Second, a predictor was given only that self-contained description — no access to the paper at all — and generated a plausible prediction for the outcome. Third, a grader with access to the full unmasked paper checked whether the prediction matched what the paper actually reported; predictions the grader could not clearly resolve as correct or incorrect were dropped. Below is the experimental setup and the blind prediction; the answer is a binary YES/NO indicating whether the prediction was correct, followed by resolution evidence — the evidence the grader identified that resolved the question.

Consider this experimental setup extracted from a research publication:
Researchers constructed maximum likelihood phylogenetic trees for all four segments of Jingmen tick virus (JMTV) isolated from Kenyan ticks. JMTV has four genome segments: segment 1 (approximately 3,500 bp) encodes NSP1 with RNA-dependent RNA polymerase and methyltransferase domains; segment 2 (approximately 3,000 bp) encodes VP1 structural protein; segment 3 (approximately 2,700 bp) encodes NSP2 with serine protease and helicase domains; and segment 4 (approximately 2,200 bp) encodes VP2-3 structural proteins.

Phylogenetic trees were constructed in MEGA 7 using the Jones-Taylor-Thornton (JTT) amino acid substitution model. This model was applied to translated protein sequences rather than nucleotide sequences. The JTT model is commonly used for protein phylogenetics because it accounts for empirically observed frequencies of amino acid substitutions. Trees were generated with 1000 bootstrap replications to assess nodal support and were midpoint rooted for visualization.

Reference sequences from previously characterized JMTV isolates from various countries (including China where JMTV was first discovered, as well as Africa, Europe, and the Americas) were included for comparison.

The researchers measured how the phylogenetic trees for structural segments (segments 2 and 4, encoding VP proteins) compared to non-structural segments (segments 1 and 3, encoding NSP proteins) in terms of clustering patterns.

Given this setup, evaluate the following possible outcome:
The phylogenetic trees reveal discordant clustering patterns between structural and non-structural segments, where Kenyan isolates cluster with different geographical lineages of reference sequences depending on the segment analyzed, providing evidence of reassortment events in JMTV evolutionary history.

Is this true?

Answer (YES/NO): NO